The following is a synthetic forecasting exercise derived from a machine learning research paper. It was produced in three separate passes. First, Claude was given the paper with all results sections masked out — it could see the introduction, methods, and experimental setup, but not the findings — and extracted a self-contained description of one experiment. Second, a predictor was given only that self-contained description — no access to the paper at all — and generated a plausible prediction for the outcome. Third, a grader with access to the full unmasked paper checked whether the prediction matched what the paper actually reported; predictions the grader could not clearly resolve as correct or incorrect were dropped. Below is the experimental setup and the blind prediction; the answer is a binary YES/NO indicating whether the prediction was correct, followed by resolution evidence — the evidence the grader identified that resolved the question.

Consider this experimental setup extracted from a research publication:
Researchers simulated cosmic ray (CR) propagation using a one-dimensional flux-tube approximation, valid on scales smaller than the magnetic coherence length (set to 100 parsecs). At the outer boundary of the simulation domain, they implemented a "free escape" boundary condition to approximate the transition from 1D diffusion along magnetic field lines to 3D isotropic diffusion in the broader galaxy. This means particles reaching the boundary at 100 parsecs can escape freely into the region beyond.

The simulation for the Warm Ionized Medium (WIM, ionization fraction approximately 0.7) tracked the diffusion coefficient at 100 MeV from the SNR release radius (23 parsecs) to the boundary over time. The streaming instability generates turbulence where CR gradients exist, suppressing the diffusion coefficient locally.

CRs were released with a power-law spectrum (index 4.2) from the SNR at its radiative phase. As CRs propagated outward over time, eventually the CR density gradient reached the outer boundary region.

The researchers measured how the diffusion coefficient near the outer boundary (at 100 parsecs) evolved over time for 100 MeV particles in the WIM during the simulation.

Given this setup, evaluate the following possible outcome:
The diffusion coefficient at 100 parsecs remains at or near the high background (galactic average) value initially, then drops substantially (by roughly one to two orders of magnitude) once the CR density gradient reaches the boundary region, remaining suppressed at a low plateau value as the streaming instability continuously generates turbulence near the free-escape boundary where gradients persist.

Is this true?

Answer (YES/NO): NO